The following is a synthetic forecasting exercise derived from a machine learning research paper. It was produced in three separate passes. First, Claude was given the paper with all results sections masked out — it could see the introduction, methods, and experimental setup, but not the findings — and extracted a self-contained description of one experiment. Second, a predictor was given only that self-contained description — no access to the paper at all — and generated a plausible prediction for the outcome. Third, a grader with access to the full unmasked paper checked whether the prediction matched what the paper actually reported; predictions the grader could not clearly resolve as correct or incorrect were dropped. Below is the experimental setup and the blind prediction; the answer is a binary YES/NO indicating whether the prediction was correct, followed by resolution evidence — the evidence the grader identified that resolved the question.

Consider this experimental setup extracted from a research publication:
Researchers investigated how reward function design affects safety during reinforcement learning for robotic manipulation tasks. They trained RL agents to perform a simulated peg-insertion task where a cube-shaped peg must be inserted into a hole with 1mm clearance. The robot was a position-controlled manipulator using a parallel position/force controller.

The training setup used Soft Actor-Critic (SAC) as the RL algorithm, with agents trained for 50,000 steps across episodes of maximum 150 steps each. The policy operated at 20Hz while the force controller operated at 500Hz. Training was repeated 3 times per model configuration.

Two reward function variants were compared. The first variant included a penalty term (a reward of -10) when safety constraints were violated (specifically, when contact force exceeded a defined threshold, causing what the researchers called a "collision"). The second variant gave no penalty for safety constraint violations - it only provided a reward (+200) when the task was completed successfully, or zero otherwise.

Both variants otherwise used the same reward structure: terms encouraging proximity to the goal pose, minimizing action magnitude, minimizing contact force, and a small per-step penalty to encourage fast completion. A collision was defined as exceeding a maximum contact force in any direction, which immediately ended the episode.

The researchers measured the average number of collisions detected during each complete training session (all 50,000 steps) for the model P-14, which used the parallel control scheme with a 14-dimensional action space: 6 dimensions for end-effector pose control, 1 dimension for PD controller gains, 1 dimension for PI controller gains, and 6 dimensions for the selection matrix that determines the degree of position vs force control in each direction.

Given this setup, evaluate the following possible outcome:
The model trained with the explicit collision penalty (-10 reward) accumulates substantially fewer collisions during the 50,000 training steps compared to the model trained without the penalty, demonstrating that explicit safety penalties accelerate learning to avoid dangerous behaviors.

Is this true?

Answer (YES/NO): YES